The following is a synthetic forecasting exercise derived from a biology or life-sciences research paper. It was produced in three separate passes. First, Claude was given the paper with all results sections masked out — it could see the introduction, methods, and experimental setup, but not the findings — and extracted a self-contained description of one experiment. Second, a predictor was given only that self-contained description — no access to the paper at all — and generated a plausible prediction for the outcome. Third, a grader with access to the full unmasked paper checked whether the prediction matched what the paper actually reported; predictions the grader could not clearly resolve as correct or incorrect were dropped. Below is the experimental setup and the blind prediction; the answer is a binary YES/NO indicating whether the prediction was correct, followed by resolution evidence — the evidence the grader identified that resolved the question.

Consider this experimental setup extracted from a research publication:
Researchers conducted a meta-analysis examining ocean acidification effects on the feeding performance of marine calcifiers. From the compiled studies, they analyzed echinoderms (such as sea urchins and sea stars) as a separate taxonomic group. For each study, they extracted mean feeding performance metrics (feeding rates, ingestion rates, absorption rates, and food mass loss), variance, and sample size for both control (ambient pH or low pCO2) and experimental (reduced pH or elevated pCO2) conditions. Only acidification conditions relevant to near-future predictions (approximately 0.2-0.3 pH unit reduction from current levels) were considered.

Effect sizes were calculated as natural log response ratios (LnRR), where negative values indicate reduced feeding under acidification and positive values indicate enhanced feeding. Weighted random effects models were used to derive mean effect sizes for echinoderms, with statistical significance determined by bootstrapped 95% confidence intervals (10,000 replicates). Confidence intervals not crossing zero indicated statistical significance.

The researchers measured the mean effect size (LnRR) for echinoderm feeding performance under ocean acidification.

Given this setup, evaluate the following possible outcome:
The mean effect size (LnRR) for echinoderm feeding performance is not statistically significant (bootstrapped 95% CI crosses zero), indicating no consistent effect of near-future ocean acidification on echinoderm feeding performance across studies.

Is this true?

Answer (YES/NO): NO